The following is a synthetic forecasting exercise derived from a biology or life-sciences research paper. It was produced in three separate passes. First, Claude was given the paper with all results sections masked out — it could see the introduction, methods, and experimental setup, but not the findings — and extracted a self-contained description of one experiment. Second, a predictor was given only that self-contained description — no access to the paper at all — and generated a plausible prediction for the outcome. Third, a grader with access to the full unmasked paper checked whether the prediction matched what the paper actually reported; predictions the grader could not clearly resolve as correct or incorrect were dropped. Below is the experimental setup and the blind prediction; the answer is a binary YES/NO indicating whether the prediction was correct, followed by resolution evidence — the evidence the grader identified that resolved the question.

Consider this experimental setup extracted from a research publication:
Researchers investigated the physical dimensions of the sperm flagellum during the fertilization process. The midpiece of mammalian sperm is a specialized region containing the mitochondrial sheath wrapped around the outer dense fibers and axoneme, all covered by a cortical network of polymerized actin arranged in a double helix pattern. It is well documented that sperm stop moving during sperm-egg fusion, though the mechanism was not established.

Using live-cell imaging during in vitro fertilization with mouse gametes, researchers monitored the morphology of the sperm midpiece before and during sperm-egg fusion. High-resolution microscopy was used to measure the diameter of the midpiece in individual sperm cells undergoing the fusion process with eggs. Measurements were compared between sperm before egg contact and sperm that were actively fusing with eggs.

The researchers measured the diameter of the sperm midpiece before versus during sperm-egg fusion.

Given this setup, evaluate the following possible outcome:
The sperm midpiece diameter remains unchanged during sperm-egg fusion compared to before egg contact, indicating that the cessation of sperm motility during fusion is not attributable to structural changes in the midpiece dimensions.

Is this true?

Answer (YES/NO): NO